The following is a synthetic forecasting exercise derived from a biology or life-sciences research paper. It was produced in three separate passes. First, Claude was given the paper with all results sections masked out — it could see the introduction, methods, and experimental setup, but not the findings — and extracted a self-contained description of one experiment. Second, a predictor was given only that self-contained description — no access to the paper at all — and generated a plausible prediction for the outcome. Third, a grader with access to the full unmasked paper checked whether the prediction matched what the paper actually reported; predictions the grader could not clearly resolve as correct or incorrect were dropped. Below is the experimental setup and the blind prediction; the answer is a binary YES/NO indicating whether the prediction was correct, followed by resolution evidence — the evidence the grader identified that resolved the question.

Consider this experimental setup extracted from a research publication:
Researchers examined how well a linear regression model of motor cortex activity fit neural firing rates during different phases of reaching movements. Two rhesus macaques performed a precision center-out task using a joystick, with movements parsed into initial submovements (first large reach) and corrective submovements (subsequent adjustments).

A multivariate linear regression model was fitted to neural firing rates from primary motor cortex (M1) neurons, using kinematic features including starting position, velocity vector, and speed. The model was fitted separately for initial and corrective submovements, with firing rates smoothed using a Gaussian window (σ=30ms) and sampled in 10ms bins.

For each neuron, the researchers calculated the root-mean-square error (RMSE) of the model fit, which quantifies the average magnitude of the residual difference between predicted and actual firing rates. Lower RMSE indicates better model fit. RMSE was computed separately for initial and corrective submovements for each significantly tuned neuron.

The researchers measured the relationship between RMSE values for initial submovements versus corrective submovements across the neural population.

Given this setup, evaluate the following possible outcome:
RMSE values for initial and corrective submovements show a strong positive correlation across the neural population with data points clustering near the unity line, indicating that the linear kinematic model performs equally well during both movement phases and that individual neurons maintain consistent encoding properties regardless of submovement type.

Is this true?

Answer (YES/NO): NO